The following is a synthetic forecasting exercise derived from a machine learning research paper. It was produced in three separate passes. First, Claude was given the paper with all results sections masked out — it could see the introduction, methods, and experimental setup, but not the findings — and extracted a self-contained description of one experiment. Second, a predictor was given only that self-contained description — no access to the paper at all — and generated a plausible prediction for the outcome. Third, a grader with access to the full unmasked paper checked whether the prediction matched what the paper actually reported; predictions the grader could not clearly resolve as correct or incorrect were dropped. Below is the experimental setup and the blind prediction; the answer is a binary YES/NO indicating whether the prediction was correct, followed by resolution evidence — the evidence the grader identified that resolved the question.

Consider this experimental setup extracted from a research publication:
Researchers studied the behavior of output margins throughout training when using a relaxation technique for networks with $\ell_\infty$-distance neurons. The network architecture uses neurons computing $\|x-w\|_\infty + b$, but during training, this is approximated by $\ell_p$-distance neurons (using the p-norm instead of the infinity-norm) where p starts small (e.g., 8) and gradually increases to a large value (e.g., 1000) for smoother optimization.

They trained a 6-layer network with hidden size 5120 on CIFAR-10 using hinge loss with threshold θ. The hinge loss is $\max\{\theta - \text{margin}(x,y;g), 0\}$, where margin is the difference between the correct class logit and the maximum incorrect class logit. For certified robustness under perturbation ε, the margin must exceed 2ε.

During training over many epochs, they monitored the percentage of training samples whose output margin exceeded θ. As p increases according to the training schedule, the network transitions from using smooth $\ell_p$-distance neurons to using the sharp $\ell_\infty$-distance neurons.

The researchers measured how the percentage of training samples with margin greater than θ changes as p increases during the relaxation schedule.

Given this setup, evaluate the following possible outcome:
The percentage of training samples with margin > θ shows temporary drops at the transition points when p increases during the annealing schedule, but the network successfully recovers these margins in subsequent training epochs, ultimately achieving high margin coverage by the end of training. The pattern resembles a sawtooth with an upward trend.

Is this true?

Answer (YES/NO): NO